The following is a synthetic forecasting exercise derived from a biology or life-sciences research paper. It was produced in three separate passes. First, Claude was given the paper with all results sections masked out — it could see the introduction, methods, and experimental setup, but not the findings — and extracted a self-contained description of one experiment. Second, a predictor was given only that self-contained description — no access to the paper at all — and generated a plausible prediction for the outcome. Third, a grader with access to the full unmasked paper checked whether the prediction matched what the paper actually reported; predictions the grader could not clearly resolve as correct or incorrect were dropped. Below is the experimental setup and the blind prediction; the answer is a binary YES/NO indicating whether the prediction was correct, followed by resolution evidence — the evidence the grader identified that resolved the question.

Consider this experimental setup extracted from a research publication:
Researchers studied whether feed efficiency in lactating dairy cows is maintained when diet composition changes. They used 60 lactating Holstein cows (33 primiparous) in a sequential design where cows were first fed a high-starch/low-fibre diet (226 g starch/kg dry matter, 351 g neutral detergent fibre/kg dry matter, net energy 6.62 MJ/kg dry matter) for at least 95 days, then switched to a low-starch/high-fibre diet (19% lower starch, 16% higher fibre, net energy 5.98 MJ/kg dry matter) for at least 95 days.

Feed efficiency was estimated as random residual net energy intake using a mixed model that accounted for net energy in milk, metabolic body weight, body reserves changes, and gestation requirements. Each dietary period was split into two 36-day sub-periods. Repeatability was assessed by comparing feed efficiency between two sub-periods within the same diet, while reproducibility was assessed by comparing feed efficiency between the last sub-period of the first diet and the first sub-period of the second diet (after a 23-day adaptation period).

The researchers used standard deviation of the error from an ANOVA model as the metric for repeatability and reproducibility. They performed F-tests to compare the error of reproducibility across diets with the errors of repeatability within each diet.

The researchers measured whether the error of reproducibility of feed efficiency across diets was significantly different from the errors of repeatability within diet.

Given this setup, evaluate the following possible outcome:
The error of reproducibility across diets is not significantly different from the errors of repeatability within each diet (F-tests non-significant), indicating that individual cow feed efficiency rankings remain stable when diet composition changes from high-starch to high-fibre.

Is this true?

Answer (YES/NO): NO